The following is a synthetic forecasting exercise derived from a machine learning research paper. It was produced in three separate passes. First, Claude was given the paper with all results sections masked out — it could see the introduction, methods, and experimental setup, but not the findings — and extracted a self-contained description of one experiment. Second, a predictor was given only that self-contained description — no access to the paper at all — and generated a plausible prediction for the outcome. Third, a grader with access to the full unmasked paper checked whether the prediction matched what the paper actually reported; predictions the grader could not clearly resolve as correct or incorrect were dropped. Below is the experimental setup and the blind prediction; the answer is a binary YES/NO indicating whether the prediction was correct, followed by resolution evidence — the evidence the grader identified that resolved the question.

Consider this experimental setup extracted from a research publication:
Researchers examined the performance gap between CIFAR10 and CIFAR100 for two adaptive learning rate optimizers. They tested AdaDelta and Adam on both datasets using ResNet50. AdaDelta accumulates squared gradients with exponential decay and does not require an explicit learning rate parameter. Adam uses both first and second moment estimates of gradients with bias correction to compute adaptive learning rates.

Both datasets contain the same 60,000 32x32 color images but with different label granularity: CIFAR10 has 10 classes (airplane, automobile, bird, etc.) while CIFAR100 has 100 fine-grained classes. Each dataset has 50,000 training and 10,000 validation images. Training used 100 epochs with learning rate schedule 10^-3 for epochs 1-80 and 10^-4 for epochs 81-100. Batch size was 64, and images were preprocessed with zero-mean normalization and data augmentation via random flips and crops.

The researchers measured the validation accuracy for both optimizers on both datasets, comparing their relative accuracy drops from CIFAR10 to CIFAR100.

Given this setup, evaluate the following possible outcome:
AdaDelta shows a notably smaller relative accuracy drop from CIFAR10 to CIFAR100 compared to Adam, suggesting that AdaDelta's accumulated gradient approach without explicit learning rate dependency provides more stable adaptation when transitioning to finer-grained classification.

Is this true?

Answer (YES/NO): YES